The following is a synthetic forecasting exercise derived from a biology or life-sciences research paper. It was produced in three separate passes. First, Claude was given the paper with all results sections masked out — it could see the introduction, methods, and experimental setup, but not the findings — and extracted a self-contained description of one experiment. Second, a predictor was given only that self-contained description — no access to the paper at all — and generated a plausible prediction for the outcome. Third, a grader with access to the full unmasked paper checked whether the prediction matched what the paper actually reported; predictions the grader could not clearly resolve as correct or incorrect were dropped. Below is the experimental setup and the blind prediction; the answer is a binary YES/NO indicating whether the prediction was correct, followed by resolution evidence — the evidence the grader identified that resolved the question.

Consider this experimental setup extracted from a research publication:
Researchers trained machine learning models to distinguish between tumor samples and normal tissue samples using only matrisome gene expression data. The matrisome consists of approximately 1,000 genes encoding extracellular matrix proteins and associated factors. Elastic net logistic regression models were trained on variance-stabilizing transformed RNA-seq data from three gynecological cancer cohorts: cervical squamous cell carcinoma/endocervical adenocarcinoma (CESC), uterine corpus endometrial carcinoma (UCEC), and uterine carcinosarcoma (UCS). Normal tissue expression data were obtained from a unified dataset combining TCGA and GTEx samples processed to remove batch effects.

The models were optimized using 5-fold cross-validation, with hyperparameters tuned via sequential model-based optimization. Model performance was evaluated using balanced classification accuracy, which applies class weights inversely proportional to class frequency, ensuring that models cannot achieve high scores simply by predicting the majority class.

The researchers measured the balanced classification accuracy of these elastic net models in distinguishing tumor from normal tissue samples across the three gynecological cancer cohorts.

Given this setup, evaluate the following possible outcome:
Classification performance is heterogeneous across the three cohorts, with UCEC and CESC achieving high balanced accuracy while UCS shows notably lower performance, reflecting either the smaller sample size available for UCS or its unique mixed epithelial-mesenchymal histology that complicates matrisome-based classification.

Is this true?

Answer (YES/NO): NO